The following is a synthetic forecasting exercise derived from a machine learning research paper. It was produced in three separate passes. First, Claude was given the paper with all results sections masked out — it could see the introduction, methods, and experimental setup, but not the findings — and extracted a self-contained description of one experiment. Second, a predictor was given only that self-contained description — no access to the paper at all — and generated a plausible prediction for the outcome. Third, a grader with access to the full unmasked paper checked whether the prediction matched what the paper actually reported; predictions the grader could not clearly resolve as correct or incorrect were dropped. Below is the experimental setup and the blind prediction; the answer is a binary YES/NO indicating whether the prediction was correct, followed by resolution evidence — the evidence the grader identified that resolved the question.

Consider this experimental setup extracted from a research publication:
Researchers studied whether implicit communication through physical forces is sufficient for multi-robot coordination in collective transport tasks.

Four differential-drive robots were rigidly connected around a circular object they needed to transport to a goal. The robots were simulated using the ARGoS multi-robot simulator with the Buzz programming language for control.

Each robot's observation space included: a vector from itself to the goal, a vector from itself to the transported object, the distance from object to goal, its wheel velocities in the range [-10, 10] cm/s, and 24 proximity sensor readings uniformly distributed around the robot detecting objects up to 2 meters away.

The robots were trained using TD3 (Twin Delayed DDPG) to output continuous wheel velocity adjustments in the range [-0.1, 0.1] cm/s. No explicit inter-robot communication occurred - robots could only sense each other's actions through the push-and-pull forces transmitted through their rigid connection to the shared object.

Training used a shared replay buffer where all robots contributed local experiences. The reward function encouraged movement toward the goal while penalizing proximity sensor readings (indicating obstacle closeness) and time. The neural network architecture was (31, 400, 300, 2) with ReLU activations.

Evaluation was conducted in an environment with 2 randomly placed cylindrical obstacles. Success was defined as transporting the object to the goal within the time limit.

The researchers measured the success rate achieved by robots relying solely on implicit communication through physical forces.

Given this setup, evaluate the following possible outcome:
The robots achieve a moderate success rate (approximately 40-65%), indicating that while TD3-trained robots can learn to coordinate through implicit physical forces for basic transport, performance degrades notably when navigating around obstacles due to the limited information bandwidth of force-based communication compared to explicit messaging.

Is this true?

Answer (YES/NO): NO